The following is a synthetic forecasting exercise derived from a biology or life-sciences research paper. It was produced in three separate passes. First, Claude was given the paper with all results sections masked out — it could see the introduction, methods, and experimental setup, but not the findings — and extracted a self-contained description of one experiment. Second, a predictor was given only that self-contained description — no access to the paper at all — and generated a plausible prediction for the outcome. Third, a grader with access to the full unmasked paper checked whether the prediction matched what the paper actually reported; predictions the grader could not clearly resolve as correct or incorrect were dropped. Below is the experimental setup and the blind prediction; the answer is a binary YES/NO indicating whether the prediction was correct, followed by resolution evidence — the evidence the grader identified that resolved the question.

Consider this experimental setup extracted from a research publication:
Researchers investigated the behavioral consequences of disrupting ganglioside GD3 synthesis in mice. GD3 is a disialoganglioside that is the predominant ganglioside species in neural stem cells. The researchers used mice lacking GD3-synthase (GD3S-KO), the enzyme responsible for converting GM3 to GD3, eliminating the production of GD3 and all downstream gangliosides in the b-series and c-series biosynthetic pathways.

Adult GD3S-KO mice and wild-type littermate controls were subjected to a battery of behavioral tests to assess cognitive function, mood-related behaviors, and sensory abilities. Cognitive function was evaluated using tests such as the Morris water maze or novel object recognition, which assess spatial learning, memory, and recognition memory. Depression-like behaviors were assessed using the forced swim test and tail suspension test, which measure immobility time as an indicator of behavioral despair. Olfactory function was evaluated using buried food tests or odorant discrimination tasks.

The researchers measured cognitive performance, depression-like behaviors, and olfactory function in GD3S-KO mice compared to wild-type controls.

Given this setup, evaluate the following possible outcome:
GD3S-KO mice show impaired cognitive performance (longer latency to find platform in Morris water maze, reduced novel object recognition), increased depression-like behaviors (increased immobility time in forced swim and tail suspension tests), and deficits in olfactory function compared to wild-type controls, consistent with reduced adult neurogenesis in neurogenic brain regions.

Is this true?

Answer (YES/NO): YES